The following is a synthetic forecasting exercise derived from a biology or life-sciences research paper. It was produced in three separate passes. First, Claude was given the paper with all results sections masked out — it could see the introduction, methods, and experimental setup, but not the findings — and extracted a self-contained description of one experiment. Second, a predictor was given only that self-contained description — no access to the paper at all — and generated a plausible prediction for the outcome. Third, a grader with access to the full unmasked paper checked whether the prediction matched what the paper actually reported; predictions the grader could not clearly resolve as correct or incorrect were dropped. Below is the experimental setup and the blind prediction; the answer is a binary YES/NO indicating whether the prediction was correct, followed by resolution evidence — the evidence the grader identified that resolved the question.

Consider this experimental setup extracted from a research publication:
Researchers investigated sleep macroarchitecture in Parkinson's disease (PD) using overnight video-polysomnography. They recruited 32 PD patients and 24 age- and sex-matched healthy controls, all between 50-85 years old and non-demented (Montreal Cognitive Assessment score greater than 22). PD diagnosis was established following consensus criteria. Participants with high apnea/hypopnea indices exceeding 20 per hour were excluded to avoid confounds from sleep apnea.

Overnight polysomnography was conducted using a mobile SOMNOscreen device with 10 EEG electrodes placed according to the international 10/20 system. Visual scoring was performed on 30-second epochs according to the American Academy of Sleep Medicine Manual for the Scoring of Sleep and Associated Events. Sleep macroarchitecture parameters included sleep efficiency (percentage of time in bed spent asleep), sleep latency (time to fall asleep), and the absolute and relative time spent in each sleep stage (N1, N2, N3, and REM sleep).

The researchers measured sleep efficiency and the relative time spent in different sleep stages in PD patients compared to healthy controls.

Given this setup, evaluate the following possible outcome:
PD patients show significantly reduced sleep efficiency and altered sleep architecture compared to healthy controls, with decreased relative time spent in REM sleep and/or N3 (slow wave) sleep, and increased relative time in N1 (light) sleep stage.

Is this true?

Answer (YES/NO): NO